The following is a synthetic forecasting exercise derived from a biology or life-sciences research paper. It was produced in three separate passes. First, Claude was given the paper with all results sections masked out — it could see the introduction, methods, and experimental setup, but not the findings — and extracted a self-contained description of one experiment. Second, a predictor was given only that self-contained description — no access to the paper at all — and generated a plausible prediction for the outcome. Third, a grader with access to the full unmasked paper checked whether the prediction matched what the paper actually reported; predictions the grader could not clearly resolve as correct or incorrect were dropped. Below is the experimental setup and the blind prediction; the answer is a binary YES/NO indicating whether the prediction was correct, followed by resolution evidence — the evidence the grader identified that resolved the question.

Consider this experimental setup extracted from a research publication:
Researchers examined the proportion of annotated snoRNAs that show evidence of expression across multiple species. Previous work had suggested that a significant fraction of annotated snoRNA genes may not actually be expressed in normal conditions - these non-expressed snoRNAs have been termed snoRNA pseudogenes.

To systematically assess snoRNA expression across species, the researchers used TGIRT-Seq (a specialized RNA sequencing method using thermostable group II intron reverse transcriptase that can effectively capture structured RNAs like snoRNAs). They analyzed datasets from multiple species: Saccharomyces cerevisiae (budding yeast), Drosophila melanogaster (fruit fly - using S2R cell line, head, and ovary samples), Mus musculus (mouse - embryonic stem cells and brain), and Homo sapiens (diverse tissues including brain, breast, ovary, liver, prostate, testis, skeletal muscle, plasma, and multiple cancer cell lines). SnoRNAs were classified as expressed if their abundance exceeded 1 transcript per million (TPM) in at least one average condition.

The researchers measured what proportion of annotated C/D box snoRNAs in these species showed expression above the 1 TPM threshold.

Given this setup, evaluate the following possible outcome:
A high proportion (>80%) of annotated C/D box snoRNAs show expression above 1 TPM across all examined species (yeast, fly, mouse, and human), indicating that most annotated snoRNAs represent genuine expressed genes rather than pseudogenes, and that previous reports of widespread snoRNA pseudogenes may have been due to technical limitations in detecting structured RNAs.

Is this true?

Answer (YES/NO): NO